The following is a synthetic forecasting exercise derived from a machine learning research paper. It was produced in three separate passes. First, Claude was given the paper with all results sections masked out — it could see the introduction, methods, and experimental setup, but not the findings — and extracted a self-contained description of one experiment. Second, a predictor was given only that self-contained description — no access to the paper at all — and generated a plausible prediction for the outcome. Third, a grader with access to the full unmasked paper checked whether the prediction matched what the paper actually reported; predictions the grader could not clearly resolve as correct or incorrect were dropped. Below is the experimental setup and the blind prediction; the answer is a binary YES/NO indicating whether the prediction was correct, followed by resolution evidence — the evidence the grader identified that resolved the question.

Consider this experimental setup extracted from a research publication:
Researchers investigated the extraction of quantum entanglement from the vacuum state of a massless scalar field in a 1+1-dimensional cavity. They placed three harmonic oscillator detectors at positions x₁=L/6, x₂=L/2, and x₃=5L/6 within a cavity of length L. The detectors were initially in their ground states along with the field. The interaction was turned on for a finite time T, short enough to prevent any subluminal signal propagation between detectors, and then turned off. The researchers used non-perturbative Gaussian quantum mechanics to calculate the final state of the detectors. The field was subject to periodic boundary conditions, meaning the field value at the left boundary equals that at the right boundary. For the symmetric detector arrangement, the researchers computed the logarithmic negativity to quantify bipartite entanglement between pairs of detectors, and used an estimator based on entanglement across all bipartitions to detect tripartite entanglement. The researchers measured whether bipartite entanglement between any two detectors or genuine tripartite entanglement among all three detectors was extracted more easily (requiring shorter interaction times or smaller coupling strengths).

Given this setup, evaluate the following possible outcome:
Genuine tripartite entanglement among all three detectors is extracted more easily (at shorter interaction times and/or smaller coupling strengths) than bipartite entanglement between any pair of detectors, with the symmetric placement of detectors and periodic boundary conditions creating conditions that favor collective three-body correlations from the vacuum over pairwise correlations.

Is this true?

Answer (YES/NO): YES